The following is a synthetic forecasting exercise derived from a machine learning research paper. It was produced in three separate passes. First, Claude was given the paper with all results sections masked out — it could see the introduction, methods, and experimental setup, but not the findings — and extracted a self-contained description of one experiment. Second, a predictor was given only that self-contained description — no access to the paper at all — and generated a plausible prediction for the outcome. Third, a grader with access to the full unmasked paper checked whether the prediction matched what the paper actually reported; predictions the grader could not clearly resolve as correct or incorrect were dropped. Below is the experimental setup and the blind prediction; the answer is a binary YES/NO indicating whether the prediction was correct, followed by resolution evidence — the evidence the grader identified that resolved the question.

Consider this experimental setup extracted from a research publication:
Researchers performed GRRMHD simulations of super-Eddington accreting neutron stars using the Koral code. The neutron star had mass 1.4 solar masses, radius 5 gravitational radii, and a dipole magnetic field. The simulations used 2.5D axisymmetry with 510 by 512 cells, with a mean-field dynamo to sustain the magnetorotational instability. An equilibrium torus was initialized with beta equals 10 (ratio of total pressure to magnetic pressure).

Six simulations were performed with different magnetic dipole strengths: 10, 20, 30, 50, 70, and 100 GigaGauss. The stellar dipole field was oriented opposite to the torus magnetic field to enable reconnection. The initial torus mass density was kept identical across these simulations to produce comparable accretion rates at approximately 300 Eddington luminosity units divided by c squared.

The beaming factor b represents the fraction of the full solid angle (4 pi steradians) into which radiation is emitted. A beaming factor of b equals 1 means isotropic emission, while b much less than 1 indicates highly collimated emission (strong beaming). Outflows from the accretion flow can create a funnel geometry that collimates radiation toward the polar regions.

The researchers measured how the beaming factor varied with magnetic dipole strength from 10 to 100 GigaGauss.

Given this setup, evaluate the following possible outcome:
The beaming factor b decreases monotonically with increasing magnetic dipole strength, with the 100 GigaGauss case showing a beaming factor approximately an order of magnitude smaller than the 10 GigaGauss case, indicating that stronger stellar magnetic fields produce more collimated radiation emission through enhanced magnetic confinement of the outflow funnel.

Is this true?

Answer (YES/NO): NO